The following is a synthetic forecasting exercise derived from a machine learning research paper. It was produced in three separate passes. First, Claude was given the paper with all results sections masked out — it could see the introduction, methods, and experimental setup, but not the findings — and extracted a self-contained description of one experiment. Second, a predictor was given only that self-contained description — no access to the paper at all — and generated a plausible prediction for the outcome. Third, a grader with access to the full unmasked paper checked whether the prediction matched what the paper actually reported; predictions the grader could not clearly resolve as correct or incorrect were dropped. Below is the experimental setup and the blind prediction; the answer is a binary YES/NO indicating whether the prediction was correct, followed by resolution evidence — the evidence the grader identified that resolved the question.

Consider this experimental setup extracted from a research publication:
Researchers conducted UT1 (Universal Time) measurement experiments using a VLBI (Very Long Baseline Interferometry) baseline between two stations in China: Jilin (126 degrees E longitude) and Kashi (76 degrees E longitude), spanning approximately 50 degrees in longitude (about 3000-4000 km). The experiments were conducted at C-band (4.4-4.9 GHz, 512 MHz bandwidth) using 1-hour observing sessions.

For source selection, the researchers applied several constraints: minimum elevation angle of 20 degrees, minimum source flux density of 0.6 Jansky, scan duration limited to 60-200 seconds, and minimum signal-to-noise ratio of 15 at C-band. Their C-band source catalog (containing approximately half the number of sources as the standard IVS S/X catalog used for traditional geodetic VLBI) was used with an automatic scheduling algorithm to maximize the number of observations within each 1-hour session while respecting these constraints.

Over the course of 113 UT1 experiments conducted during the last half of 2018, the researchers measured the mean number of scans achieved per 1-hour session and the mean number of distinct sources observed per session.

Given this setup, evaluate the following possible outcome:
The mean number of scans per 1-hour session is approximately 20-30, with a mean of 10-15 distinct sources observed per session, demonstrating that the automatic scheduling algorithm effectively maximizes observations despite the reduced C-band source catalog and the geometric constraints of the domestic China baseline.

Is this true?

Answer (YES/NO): NO